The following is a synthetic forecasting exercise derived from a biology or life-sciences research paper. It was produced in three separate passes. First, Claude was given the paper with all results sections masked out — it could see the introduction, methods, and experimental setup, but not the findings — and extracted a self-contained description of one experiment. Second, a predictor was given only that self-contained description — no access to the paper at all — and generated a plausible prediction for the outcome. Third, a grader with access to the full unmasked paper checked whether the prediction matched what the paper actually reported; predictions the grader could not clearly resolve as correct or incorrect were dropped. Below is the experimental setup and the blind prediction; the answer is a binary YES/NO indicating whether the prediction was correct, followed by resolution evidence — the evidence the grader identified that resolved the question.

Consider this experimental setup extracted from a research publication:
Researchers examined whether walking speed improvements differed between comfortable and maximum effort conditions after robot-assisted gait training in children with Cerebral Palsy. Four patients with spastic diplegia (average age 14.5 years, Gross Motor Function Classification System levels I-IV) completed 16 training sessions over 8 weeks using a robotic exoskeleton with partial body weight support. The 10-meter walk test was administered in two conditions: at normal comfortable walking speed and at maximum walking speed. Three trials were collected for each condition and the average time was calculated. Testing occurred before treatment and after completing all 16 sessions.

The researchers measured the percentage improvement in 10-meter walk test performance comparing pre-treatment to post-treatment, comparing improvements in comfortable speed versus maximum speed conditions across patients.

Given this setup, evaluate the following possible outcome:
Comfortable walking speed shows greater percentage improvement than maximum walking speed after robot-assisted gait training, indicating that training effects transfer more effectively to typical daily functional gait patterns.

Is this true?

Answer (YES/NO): YES